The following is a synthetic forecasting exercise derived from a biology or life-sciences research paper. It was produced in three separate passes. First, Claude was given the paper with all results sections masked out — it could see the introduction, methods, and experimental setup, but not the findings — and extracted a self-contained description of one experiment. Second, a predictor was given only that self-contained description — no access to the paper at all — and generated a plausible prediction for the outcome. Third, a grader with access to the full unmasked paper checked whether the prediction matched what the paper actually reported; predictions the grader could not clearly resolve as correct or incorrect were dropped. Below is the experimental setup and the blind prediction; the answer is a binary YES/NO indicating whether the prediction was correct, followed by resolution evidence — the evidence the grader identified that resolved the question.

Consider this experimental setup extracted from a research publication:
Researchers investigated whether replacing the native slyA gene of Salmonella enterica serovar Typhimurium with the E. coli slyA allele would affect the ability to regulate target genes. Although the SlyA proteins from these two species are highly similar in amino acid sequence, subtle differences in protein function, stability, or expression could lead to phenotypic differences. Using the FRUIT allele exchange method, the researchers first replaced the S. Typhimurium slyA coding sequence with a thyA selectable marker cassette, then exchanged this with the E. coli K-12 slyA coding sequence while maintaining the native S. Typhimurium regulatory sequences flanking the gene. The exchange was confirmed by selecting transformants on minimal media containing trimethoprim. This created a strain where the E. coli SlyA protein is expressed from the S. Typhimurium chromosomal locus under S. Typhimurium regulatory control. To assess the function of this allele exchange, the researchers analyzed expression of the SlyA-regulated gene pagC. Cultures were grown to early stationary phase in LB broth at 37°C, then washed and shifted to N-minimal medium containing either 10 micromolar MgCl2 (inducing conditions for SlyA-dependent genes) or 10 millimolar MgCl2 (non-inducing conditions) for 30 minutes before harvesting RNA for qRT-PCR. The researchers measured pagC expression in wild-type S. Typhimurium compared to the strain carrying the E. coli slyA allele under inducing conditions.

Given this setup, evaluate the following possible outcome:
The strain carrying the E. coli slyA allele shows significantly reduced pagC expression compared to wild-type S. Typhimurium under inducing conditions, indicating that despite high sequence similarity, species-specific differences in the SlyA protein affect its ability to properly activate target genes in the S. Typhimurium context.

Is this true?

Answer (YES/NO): NO